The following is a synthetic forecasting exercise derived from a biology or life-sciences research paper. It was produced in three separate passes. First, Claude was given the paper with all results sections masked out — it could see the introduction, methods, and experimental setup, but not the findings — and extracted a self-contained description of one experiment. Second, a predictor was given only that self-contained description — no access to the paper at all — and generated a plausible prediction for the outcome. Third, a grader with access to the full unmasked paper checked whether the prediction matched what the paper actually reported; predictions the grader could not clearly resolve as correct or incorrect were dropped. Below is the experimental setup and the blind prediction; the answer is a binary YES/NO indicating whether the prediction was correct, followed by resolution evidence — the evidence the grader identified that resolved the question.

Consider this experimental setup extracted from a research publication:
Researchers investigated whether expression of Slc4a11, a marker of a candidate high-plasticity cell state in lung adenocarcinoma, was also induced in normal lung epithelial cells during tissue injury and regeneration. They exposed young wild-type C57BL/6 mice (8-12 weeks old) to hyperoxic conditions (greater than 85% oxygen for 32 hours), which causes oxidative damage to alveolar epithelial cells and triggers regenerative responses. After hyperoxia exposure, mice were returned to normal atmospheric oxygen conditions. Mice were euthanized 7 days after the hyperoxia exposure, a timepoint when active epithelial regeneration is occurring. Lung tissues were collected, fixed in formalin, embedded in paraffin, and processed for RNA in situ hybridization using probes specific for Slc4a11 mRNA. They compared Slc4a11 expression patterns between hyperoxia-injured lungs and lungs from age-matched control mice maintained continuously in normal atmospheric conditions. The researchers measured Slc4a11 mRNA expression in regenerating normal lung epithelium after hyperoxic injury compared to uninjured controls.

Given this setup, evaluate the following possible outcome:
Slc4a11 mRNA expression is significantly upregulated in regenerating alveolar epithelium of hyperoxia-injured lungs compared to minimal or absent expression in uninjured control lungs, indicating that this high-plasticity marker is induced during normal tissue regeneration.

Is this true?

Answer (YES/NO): YES